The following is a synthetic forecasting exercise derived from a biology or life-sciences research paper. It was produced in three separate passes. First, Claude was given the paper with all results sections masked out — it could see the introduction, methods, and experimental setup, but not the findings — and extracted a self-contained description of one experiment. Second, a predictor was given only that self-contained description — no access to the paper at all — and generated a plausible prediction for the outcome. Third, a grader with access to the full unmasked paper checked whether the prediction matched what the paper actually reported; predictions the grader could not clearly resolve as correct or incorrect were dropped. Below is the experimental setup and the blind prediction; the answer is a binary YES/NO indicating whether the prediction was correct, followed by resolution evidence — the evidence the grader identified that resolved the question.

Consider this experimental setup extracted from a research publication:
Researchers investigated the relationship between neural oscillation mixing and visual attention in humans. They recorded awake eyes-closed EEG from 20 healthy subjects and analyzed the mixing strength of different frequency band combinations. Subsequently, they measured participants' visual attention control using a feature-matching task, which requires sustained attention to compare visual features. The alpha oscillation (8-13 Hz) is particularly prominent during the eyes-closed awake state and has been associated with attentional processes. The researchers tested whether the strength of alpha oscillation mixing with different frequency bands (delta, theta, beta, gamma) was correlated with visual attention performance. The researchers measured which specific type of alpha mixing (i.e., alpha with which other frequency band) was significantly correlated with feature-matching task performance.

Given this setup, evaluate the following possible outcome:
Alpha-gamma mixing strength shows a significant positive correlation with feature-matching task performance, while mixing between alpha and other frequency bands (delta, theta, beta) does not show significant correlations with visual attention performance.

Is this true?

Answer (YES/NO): NO